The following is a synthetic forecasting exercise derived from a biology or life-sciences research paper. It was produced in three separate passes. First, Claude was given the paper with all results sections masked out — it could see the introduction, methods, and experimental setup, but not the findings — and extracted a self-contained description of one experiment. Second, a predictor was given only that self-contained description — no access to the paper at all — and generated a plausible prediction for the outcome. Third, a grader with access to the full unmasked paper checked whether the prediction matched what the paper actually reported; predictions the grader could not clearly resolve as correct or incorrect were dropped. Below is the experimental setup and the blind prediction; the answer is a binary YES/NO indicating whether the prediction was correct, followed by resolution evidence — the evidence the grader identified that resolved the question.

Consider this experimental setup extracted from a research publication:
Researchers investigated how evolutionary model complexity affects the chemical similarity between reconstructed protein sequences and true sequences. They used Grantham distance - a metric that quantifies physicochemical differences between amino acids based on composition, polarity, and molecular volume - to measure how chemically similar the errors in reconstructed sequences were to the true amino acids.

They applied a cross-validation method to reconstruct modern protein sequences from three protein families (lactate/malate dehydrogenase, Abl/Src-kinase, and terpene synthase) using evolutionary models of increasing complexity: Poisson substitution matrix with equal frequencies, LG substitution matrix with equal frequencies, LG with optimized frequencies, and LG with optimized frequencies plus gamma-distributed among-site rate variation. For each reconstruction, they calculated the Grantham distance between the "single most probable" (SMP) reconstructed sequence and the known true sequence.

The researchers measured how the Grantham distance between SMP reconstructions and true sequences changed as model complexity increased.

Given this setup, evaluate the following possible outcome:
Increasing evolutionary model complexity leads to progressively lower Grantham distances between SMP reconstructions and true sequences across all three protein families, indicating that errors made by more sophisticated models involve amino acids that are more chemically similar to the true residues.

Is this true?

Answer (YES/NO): NO